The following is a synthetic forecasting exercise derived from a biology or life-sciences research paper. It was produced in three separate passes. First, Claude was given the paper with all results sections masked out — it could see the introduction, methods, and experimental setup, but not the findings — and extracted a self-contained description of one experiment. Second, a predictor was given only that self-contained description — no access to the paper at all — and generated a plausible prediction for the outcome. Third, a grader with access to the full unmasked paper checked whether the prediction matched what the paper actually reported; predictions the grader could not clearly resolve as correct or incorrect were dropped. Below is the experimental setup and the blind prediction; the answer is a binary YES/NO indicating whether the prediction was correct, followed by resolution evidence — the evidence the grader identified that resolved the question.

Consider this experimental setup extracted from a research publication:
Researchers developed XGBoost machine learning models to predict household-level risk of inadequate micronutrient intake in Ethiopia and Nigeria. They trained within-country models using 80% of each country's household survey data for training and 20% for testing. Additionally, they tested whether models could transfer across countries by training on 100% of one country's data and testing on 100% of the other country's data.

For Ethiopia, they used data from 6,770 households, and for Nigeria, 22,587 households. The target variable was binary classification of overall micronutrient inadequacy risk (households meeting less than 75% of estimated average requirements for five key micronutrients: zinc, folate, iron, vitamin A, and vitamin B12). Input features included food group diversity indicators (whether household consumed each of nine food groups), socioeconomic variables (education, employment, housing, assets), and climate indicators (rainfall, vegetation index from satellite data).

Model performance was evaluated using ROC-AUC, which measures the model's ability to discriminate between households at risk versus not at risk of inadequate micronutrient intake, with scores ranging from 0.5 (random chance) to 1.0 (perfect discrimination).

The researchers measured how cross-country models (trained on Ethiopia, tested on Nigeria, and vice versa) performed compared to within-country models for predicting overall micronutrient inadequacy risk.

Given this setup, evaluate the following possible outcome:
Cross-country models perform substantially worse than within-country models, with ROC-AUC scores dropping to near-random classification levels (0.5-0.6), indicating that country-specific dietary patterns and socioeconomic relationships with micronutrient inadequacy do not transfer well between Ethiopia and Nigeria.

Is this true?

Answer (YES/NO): NO